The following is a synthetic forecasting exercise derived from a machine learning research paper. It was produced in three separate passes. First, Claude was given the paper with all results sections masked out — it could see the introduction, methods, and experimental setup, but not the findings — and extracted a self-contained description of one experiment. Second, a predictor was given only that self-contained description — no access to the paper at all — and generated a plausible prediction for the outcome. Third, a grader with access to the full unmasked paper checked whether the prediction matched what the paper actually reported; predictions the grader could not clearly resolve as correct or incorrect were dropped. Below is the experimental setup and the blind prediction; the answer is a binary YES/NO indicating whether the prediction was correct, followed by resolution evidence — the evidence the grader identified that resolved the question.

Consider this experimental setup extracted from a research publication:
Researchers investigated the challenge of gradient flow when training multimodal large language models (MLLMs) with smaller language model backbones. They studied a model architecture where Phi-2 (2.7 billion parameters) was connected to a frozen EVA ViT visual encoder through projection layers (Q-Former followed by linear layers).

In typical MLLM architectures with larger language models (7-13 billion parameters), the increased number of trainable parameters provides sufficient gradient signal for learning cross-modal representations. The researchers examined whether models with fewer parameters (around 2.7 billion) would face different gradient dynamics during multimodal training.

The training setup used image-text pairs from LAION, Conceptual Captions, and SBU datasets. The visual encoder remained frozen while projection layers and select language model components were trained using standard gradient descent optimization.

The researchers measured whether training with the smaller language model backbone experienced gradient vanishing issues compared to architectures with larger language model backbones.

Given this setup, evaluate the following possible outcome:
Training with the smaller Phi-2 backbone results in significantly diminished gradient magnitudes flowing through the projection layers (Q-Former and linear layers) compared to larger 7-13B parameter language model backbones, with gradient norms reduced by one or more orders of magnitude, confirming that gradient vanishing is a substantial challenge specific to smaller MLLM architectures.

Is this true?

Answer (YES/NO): NO